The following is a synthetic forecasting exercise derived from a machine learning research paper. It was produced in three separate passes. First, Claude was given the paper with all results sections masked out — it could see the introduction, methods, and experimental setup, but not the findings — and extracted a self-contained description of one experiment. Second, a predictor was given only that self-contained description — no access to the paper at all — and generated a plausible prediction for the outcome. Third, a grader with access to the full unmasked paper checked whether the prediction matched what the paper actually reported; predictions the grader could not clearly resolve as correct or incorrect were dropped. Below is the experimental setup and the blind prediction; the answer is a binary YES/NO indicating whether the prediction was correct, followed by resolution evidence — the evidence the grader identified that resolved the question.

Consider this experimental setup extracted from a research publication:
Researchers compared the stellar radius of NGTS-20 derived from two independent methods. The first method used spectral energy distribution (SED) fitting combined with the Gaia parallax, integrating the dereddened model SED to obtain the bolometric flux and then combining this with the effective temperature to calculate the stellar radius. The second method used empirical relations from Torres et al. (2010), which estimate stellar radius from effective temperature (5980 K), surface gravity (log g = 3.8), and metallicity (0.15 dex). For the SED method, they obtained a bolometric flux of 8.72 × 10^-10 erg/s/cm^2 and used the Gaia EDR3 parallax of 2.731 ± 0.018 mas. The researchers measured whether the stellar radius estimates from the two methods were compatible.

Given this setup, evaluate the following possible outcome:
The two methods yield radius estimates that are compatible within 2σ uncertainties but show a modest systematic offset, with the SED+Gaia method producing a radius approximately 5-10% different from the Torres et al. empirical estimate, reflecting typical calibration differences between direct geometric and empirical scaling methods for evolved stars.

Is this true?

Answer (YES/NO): NO